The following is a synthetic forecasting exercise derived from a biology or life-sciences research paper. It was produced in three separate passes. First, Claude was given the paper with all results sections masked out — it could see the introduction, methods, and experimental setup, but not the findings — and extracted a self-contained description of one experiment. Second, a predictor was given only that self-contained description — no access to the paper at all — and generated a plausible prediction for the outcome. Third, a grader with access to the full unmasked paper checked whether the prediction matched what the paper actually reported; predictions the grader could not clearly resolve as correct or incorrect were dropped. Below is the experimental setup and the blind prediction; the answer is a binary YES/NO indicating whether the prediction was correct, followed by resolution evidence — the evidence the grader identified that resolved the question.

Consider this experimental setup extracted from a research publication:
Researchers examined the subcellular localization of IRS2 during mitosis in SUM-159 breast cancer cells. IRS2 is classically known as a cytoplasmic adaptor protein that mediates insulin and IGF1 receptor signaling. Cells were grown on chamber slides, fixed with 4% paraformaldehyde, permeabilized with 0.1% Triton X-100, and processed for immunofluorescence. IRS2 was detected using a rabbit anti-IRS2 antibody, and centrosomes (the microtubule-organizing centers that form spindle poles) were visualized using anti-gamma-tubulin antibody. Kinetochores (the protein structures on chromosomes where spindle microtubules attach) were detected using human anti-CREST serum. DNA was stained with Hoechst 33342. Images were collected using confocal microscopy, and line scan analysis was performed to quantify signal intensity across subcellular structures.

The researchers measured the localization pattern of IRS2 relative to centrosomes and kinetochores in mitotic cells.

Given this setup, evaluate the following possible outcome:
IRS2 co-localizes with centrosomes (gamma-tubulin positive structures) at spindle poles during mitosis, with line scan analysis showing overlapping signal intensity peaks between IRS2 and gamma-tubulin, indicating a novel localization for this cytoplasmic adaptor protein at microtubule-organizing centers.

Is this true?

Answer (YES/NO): YES